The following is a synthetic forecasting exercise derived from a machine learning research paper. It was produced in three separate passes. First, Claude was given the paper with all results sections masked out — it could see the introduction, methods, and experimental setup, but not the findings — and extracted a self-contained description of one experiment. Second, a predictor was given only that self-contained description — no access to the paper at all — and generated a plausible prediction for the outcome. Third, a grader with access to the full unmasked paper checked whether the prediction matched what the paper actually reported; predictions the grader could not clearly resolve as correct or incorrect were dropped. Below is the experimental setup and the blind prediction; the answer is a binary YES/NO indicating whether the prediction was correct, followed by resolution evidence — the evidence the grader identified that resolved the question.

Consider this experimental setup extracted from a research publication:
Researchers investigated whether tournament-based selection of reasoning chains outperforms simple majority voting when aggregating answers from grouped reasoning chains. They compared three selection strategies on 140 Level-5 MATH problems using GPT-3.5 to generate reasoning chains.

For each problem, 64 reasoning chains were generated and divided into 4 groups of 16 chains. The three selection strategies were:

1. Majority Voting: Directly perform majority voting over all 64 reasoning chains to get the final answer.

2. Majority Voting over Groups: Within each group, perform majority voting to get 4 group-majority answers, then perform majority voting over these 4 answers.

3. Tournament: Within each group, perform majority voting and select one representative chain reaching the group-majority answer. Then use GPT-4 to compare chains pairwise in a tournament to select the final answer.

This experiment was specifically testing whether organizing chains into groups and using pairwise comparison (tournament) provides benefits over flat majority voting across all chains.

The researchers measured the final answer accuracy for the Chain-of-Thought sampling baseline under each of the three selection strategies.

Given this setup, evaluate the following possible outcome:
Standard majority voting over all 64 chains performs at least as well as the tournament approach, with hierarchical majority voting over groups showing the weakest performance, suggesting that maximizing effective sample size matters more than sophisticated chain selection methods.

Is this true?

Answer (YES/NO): NO